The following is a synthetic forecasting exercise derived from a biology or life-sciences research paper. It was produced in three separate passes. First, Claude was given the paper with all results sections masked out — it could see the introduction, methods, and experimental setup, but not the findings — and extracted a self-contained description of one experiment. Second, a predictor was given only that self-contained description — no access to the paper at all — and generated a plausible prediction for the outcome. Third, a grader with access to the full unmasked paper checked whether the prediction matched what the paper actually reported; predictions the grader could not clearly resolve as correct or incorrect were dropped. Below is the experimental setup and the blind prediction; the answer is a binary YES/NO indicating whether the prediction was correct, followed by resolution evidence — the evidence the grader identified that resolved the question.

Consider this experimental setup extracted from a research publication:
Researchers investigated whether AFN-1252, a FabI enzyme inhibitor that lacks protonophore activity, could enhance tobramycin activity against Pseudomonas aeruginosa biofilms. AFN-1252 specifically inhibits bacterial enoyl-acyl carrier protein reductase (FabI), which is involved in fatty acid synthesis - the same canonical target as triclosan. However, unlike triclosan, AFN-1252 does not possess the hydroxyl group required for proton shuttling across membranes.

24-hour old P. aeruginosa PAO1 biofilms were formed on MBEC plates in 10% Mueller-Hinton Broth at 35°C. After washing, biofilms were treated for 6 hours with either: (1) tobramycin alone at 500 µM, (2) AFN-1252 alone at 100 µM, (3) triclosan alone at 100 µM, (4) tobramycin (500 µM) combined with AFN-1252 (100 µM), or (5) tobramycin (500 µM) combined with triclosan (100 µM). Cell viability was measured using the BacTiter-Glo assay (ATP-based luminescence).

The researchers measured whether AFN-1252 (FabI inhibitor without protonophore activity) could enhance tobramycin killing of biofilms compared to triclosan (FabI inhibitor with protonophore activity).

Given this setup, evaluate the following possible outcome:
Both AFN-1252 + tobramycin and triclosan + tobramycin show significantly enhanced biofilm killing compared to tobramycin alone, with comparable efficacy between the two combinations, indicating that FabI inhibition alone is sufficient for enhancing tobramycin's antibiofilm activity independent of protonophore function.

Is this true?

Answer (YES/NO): NO